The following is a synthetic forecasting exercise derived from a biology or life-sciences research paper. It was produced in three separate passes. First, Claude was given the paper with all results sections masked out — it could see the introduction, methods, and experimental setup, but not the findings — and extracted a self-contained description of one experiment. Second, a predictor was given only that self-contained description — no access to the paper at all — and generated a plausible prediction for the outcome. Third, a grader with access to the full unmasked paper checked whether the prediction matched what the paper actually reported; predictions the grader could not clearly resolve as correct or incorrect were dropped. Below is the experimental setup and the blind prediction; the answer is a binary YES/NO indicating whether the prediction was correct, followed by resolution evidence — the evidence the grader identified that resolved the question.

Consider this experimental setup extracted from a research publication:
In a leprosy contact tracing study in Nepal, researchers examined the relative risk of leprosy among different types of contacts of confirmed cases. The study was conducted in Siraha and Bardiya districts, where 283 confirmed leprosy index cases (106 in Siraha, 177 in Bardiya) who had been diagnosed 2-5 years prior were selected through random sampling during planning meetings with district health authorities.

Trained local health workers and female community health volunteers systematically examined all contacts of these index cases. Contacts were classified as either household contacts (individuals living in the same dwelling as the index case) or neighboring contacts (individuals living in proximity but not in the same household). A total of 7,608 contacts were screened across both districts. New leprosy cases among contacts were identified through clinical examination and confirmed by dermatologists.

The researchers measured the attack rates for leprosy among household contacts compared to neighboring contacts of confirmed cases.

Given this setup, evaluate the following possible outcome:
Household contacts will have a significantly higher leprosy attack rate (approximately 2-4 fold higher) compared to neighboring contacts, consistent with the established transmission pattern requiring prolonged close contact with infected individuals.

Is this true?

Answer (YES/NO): NO